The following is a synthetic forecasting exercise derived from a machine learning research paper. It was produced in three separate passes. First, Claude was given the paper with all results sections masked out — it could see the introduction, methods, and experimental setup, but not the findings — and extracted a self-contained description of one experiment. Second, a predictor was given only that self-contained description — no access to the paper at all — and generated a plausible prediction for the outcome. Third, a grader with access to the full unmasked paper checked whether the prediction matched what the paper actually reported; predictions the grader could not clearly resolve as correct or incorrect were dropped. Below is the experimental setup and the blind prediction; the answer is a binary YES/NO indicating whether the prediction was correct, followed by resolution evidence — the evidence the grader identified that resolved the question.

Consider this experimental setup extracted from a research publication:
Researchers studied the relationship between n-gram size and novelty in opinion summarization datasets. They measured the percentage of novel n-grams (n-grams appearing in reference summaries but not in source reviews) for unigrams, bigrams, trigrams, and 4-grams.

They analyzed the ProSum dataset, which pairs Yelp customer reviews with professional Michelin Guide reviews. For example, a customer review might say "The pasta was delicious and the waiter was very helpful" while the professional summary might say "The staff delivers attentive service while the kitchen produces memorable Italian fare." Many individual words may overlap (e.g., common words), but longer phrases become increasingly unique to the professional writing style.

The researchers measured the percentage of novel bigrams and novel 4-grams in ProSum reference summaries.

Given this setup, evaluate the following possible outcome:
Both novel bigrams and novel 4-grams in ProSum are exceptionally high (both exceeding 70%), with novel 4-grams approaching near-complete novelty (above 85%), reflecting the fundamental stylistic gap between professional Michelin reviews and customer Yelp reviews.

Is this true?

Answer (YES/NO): YES